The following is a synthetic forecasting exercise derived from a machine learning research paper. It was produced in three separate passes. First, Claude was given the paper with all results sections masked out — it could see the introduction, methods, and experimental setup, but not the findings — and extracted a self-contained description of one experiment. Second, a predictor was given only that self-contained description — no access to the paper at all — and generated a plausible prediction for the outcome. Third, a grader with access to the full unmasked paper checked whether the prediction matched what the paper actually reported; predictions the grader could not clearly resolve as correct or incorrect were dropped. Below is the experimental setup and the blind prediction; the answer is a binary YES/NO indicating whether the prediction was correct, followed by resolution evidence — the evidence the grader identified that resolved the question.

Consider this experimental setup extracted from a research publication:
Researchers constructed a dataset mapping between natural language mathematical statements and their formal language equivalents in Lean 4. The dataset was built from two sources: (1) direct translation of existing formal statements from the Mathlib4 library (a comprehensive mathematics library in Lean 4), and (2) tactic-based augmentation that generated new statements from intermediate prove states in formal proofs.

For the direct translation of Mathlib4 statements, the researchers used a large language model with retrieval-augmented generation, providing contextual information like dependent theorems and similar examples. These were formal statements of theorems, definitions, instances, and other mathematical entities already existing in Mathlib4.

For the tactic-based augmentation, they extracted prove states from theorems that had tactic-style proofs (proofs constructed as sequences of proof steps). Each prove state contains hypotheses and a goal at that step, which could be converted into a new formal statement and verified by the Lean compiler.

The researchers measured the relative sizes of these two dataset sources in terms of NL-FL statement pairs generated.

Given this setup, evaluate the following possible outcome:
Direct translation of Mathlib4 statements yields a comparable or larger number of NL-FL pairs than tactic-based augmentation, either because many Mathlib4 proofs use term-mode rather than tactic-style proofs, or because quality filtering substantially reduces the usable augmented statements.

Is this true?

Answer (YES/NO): NO